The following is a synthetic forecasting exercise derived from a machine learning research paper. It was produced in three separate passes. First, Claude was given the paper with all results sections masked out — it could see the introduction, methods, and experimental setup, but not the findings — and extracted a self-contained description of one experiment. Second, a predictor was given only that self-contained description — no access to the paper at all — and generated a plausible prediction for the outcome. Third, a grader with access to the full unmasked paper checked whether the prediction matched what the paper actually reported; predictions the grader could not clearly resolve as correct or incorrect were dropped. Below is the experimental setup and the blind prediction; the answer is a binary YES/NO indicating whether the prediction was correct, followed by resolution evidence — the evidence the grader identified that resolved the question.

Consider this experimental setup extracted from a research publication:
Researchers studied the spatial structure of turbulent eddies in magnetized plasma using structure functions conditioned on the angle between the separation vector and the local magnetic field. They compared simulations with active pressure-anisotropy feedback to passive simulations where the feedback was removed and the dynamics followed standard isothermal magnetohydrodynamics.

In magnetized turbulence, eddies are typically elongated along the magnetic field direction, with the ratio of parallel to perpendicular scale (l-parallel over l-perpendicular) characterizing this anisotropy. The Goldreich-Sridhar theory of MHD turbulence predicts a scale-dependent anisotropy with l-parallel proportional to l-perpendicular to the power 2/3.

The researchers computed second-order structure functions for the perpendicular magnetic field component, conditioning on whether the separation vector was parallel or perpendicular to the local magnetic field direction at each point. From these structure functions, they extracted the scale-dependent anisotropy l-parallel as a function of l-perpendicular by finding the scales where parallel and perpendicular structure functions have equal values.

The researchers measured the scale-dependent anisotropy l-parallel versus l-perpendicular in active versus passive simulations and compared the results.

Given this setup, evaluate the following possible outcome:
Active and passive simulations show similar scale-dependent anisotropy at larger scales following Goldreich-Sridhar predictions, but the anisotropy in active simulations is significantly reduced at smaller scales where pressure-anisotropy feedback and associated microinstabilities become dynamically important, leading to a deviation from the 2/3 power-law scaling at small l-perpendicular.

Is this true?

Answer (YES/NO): NO